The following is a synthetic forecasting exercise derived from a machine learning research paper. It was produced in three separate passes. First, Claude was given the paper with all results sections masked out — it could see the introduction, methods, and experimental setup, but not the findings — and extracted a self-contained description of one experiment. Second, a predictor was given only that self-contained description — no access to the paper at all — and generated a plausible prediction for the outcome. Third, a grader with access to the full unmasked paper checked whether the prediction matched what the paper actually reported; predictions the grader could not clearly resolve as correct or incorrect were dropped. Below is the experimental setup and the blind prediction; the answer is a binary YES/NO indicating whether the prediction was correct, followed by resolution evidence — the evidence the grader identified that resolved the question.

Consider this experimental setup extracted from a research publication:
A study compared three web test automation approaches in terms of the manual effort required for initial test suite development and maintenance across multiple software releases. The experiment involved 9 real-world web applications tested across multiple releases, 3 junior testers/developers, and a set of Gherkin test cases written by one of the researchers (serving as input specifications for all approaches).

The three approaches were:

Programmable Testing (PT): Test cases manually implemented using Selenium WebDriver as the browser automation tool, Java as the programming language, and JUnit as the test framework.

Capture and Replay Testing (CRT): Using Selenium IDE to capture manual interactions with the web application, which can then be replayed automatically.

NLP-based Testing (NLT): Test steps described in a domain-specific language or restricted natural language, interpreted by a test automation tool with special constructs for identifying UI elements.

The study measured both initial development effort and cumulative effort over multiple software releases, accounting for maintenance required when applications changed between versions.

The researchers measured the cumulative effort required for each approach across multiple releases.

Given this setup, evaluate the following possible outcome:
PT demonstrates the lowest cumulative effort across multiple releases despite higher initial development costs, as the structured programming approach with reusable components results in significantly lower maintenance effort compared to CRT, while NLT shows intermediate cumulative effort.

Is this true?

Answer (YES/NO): NO